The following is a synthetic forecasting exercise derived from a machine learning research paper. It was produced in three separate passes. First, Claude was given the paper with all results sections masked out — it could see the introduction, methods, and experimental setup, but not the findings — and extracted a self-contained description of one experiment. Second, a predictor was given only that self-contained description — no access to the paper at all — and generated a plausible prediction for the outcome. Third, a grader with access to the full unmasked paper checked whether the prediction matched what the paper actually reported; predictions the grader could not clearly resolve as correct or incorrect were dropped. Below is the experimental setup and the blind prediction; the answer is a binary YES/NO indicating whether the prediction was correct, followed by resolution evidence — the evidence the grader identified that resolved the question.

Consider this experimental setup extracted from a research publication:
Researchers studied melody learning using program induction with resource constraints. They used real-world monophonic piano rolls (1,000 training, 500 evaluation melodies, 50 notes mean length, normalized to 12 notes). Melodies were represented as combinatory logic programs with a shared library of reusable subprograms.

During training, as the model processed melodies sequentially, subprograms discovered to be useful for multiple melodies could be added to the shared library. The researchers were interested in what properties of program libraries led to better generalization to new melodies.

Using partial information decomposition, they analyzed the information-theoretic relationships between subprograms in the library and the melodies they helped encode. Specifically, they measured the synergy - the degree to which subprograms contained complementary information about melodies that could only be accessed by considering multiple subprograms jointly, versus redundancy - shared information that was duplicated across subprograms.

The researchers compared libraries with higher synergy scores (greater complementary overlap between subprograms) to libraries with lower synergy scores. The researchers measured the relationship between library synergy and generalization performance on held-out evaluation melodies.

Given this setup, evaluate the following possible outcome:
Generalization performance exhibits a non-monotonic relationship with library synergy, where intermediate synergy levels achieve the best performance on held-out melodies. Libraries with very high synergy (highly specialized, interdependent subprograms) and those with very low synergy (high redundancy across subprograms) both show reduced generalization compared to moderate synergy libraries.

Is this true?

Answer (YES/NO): NO